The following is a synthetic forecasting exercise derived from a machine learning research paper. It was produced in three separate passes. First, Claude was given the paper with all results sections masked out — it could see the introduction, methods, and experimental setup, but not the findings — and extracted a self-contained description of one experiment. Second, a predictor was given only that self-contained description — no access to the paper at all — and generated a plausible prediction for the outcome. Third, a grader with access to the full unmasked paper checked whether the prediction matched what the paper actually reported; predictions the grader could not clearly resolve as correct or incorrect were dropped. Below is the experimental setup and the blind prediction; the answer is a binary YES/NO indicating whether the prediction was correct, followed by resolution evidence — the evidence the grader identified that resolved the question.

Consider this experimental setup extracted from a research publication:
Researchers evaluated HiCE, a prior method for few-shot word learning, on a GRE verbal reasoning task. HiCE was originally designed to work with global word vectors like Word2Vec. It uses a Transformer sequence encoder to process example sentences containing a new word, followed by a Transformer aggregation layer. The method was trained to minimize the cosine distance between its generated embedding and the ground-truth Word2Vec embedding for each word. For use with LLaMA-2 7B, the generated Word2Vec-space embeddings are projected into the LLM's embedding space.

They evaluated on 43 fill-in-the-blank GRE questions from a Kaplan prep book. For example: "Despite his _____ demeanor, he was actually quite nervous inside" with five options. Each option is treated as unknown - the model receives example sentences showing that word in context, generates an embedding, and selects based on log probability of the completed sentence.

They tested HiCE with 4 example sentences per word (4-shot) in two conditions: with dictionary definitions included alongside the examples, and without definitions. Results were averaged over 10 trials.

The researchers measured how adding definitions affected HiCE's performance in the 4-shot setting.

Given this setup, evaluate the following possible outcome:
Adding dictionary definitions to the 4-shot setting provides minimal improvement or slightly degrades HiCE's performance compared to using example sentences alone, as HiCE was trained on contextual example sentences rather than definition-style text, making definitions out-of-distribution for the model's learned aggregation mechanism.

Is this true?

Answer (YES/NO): NO